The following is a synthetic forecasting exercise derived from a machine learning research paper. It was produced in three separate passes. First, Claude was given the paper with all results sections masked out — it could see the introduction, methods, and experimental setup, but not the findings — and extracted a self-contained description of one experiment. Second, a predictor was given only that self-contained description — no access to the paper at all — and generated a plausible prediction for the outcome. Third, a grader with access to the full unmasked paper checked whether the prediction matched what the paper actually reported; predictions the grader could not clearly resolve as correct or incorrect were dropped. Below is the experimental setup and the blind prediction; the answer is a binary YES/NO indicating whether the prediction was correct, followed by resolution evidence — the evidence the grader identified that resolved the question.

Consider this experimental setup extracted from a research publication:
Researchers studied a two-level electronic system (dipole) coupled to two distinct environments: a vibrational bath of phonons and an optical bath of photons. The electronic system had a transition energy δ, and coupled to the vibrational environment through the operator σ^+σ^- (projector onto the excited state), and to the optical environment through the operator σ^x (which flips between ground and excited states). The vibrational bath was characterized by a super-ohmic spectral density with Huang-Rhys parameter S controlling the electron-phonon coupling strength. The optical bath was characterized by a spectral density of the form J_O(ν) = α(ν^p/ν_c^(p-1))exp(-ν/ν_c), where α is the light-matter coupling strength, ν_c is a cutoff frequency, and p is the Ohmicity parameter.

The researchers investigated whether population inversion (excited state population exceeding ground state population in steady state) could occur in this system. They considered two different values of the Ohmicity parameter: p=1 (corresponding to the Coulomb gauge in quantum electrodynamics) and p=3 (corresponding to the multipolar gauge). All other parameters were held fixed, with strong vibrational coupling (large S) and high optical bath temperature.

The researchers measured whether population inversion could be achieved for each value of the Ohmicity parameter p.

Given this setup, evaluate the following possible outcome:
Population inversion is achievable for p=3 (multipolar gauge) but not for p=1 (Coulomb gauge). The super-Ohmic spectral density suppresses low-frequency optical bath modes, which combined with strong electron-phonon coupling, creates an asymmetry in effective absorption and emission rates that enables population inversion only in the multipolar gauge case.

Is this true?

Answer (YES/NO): YES